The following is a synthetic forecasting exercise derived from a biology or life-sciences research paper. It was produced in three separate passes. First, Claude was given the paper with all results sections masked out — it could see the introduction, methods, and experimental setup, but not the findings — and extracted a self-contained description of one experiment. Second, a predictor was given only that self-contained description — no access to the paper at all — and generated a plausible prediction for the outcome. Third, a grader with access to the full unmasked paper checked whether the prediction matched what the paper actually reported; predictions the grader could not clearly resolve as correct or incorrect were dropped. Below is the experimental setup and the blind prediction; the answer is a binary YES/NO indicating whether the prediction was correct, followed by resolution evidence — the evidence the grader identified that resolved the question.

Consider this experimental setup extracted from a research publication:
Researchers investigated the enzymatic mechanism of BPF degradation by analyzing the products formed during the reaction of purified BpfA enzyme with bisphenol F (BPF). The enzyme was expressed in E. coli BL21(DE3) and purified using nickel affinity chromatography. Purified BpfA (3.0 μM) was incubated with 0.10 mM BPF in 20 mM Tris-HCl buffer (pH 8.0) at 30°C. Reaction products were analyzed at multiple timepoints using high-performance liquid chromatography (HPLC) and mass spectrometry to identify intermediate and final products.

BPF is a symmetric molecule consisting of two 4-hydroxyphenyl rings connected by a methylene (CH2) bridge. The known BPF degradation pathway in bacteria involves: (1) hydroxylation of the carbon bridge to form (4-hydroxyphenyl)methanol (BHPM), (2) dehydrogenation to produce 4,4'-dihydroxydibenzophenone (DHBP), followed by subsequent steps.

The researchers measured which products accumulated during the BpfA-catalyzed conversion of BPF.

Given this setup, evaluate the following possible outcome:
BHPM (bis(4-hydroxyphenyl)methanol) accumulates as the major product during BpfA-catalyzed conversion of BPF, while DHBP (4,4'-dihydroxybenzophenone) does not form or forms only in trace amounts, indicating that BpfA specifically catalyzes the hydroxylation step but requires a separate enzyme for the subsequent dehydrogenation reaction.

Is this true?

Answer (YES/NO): NO